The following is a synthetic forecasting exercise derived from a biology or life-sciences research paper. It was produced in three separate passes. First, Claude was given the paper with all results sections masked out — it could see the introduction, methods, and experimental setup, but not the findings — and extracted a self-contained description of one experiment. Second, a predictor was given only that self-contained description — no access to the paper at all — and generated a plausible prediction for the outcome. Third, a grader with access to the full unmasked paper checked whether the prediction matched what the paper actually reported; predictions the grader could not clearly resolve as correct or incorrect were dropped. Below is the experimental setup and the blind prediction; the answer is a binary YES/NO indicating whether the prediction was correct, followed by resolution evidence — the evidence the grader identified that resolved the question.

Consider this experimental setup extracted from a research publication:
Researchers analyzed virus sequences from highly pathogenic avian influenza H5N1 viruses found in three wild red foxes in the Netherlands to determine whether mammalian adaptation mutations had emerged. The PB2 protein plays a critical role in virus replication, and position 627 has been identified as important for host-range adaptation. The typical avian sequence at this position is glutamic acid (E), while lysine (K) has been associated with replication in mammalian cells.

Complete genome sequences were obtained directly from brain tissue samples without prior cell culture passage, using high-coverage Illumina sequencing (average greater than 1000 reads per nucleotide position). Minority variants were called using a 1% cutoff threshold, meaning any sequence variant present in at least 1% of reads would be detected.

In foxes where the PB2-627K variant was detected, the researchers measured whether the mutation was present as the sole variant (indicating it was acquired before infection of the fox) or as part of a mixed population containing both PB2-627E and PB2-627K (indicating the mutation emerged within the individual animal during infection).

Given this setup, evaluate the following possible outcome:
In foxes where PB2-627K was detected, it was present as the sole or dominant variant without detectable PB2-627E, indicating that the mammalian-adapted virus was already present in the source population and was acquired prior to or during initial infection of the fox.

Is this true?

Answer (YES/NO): NO